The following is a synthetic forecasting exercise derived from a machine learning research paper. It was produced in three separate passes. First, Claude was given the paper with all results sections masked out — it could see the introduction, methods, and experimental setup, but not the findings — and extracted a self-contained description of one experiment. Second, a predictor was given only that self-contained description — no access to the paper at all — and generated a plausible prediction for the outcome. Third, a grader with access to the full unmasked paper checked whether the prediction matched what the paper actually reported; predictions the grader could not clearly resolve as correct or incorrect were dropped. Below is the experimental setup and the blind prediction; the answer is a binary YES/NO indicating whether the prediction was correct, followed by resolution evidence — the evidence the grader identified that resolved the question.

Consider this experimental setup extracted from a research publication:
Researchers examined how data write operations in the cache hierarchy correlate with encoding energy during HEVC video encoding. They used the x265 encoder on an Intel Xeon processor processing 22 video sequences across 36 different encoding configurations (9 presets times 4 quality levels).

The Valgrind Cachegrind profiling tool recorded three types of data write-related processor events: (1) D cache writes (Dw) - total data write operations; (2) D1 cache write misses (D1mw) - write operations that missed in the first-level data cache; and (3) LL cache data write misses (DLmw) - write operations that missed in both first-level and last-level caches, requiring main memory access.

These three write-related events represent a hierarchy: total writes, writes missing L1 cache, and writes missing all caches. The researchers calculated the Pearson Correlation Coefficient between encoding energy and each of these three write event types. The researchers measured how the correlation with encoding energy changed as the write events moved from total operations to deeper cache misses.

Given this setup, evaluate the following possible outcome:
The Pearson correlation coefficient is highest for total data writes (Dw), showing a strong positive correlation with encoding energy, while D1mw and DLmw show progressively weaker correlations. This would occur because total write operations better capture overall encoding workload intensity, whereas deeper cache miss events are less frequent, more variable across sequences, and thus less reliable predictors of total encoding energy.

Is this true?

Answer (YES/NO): YES